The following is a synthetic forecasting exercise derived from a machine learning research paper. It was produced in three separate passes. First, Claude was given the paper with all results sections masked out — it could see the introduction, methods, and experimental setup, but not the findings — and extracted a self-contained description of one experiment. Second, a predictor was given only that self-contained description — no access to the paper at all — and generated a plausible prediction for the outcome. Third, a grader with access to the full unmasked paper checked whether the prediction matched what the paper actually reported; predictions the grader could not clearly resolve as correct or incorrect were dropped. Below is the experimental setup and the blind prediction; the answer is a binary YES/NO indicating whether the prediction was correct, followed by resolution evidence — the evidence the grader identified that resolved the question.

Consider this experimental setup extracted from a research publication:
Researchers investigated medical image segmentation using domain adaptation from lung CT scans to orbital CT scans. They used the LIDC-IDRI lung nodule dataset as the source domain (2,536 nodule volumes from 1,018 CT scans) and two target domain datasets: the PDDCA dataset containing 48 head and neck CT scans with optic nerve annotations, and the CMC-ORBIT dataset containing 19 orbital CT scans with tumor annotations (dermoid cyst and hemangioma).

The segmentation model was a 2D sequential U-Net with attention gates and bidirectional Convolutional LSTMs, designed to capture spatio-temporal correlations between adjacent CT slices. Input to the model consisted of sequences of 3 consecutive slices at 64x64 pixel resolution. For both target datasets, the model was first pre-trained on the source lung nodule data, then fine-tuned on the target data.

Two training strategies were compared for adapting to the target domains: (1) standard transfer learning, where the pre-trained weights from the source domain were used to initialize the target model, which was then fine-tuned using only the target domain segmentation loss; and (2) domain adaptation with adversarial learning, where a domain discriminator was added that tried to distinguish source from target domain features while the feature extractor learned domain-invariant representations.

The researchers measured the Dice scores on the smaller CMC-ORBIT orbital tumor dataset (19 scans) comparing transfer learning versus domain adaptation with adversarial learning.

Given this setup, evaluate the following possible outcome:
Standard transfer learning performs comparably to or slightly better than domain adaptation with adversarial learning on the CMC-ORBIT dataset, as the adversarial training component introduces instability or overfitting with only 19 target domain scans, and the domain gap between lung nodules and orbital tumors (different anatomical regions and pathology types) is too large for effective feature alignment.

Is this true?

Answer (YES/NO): NO